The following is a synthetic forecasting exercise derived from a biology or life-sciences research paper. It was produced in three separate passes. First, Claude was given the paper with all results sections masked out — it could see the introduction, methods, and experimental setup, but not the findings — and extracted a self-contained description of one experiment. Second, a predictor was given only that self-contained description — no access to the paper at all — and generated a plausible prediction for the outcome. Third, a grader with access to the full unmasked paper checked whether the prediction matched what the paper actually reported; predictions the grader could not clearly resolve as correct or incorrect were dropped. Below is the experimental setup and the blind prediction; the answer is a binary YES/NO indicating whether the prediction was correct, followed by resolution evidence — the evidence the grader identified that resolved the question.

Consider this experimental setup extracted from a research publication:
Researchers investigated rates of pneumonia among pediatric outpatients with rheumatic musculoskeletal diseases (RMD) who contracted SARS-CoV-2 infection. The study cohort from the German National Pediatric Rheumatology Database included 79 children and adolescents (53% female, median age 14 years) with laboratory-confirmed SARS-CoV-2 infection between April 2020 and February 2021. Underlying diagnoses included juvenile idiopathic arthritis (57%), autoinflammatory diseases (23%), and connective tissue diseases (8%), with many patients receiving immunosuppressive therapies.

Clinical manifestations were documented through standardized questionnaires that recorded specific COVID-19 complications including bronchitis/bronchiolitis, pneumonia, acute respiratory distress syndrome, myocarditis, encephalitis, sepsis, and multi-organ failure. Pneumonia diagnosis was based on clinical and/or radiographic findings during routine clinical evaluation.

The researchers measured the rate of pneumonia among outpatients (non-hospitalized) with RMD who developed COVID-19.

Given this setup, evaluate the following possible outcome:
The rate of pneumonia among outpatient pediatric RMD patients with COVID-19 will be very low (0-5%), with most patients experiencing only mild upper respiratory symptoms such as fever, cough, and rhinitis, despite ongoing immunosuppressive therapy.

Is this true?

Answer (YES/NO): YES